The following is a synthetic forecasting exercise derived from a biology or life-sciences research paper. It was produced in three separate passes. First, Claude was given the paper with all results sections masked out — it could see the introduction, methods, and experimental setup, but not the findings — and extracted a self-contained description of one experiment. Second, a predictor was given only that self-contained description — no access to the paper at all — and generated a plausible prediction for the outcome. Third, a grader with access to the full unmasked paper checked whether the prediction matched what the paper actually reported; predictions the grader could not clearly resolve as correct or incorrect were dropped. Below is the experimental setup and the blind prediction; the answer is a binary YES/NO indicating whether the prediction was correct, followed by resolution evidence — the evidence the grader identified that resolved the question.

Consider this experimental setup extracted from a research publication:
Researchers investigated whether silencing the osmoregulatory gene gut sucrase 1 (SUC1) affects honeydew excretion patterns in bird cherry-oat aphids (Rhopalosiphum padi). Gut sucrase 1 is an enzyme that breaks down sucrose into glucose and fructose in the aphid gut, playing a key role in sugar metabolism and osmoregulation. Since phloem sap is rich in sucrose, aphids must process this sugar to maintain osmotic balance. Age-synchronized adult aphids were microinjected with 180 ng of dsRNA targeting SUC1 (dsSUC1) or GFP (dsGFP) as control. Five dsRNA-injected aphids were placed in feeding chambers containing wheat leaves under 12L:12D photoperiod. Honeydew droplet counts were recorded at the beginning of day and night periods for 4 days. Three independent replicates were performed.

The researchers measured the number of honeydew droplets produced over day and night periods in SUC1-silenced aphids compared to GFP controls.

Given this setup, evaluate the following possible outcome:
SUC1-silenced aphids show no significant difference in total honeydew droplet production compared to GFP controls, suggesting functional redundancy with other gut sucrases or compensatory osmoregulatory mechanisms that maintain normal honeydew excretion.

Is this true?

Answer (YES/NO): NO